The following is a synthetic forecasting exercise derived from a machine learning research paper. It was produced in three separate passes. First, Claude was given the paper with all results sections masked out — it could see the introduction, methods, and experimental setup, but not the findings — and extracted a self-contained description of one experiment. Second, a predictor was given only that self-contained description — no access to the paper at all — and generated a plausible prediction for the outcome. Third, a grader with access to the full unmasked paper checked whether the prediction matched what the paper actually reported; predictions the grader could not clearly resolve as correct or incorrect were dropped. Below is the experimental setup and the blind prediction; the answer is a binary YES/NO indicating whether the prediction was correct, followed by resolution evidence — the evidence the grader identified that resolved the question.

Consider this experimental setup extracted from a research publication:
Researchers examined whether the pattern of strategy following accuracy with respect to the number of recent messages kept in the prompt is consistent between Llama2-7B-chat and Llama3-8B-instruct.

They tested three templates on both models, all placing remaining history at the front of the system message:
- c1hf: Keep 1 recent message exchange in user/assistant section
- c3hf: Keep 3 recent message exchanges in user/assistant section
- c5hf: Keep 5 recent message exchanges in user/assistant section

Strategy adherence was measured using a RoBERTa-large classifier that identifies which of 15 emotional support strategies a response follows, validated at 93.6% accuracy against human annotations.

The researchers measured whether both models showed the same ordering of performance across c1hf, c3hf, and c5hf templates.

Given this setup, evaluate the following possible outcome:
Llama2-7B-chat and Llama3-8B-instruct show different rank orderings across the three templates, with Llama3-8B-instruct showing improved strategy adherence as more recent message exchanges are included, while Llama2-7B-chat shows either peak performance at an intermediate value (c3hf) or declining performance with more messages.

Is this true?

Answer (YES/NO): NO